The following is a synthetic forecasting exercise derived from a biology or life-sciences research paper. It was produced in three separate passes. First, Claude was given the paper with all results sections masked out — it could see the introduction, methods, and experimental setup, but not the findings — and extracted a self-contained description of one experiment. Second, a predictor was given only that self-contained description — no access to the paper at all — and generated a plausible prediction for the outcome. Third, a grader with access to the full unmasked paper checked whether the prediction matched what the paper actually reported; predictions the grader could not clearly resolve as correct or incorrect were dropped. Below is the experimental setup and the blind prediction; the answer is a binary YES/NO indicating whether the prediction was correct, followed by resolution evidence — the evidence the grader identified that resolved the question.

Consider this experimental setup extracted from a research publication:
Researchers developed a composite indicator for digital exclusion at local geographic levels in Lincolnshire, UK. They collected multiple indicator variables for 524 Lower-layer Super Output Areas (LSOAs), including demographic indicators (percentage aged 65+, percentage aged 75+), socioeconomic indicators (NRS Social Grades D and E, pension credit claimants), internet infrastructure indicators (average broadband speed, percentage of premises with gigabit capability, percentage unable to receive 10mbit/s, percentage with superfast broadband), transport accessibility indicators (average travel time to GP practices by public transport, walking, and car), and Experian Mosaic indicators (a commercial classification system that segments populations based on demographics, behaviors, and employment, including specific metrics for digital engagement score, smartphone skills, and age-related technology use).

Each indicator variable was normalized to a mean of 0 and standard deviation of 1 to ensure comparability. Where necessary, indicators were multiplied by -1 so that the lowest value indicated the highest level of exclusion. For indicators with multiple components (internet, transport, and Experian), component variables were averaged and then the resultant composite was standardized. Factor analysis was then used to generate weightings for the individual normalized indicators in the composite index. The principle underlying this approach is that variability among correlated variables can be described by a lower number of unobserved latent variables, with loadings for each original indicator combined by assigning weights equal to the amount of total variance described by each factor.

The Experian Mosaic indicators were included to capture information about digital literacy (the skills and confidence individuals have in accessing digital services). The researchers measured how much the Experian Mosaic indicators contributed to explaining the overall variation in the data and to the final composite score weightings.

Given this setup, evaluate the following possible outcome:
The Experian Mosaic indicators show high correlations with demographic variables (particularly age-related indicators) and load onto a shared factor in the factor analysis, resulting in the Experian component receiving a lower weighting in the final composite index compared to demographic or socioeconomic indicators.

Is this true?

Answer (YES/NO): NO